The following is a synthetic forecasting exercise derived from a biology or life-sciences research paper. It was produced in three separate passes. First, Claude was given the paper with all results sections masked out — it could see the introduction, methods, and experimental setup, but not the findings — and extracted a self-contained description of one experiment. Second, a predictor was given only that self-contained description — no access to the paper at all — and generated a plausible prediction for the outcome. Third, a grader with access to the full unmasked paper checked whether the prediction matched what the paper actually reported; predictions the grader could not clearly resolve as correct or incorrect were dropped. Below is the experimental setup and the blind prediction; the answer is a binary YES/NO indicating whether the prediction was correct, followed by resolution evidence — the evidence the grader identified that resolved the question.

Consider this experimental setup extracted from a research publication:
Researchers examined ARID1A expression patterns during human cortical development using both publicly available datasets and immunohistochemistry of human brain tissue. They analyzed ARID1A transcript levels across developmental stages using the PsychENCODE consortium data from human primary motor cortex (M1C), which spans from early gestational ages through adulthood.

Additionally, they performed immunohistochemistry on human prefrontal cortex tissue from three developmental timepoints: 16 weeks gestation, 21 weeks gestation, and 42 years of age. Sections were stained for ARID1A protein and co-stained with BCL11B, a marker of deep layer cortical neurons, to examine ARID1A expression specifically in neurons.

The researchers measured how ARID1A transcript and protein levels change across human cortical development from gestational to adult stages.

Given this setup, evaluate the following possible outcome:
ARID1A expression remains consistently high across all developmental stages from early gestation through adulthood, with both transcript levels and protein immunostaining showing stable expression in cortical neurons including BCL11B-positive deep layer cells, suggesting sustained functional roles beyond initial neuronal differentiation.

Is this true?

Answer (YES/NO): NO